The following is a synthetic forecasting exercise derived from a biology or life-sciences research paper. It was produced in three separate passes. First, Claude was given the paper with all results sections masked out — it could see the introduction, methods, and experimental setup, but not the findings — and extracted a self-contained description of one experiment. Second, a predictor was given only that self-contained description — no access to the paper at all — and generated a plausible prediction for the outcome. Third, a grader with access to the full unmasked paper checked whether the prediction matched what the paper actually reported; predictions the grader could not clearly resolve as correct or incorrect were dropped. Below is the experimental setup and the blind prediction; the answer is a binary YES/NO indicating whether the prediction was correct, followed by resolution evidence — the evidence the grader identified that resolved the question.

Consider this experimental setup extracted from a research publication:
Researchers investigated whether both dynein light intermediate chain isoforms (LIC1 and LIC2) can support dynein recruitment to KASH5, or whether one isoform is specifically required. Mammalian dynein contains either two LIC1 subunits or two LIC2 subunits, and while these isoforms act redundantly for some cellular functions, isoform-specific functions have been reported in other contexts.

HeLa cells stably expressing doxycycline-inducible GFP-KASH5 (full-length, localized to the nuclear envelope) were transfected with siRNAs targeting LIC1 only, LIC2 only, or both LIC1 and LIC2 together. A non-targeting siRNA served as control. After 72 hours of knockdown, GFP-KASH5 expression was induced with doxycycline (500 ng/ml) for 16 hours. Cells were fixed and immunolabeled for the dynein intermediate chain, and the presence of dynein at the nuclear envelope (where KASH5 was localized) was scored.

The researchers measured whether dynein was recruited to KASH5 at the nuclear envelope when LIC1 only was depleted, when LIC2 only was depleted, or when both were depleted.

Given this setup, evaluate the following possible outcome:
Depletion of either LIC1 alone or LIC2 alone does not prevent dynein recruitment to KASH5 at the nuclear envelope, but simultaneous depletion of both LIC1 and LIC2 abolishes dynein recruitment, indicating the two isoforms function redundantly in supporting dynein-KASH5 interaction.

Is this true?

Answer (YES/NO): NO